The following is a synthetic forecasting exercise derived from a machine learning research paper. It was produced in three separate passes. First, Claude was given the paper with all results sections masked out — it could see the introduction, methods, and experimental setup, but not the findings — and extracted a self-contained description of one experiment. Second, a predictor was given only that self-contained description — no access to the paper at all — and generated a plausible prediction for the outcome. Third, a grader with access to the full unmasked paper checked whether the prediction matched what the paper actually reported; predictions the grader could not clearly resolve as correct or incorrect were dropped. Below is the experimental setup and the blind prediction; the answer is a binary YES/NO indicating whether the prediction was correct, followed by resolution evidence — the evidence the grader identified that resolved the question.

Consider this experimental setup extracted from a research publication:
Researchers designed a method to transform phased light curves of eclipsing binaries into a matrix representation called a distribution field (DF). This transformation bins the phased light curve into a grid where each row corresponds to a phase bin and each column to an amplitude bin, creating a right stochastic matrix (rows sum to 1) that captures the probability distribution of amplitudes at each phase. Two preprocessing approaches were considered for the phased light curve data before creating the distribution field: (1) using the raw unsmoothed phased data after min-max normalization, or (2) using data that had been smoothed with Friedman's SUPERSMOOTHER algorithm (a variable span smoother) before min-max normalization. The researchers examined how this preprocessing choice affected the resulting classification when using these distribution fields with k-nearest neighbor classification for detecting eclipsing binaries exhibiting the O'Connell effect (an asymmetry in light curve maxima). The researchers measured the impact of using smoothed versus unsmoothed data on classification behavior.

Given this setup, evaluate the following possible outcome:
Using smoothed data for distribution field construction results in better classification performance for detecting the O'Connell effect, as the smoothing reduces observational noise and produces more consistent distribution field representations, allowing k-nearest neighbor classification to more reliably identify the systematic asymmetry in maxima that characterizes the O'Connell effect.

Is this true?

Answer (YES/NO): YES